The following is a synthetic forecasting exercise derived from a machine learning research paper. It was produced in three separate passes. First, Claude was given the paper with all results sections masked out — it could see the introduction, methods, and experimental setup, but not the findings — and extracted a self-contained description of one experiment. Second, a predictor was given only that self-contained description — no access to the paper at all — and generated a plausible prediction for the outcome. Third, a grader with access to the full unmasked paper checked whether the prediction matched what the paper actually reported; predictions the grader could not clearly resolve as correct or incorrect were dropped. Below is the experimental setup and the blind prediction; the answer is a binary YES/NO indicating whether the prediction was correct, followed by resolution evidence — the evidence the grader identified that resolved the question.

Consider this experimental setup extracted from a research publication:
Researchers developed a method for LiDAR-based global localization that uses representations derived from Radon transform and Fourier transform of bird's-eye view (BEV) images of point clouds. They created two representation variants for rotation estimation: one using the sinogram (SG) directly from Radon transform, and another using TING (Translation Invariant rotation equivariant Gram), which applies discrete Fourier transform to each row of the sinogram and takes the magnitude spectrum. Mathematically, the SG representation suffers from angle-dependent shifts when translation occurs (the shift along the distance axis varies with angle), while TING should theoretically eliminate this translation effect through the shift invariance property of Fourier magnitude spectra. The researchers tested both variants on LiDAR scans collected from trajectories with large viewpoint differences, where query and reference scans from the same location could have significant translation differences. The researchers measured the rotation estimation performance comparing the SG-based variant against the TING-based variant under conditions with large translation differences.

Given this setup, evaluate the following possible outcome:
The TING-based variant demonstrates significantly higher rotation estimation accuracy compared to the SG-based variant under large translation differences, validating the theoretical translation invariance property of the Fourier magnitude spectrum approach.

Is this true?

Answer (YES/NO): YES